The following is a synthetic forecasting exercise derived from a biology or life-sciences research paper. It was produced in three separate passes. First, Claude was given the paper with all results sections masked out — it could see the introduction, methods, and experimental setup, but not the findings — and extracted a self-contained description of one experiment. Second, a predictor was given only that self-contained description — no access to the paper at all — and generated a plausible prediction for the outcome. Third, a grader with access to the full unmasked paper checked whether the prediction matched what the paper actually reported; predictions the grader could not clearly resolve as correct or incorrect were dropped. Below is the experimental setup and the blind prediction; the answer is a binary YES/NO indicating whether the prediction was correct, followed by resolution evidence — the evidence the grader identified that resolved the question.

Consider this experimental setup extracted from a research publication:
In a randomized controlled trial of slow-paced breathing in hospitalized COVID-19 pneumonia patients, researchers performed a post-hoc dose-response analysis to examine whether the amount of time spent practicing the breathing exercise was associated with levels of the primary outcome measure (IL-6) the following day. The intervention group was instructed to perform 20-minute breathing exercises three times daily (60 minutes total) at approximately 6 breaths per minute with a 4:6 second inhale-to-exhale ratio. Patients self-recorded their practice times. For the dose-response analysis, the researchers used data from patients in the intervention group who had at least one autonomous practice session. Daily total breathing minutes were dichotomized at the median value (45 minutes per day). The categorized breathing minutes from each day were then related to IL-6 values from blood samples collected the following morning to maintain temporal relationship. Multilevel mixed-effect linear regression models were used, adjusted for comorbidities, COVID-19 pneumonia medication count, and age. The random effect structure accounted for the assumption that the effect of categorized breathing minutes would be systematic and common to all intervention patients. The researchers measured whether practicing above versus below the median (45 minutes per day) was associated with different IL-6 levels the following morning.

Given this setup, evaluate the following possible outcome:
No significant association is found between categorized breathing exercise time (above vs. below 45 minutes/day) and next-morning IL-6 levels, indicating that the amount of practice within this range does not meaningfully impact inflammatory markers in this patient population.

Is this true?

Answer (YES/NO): NO